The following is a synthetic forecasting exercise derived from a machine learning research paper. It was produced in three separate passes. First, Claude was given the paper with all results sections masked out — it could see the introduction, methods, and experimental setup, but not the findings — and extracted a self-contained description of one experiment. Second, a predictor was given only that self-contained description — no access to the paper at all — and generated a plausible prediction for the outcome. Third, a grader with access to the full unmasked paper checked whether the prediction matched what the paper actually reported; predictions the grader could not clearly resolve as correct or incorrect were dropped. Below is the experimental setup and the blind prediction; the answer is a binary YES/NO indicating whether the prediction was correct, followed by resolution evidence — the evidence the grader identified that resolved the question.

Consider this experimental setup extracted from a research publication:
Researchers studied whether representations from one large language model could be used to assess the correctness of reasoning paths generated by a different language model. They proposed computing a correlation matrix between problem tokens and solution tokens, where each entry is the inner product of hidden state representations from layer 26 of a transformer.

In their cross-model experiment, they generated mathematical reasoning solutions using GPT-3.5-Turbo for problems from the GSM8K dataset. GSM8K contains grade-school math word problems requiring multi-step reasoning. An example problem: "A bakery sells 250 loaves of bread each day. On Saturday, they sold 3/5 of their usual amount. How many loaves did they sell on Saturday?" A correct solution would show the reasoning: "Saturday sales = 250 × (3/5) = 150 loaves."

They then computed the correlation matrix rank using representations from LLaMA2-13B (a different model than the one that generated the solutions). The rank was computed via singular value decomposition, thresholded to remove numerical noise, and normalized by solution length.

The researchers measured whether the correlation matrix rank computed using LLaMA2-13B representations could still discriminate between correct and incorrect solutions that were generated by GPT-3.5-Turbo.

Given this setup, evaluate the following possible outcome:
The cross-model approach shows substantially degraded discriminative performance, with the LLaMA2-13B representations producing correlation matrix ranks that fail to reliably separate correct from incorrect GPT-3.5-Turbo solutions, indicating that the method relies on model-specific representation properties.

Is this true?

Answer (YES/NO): NO